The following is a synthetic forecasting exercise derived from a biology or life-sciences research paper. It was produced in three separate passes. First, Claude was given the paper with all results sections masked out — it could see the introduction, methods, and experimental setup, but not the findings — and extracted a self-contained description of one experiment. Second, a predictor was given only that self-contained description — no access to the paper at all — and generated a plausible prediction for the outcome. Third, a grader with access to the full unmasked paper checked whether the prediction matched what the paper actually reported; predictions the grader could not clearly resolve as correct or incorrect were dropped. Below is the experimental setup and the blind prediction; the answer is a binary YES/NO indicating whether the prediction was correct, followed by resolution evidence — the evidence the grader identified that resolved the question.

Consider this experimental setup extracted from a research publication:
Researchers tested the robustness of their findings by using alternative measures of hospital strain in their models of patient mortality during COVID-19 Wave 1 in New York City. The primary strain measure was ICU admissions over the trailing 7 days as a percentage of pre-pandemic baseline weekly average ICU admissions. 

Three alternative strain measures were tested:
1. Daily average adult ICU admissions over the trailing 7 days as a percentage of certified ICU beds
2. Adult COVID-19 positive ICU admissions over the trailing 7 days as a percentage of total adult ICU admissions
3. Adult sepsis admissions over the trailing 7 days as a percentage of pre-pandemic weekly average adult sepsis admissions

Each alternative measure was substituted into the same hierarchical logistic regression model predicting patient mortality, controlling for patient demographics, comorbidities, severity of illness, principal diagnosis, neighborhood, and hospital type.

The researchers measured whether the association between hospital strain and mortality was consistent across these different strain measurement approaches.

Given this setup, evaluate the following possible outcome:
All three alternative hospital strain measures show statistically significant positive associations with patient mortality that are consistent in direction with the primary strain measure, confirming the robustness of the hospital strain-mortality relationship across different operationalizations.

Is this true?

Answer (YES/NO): YES